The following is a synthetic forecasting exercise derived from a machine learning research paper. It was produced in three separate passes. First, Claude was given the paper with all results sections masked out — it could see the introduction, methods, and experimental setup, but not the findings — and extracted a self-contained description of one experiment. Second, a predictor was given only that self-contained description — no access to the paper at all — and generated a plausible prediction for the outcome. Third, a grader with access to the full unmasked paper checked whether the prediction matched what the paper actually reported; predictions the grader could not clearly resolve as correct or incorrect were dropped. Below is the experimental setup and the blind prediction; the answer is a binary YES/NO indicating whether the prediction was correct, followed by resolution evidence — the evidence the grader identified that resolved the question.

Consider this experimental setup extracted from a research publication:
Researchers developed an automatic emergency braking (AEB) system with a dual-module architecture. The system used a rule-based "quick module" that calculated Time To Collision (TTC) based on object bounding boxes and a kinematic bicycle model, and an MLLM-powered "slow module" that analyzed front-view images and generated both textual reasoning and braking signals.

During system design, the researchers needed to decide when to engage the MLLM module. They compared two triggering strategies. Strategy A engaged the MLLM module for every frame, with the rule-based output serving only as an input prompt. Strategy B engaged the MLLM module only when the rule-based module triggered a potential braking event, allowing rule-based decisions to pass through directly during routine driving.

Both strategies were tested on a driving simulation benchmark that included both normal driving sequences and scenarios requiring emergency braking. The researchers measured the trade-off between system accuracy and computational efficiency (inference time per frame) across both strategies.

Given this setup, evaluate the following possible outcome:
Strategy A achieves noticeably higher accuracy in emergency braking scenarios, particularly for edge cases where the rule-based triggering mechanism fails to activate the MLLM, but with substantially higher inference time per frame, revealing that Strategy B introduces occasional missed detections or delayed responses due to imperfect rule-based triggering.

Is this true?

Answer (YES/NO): NO